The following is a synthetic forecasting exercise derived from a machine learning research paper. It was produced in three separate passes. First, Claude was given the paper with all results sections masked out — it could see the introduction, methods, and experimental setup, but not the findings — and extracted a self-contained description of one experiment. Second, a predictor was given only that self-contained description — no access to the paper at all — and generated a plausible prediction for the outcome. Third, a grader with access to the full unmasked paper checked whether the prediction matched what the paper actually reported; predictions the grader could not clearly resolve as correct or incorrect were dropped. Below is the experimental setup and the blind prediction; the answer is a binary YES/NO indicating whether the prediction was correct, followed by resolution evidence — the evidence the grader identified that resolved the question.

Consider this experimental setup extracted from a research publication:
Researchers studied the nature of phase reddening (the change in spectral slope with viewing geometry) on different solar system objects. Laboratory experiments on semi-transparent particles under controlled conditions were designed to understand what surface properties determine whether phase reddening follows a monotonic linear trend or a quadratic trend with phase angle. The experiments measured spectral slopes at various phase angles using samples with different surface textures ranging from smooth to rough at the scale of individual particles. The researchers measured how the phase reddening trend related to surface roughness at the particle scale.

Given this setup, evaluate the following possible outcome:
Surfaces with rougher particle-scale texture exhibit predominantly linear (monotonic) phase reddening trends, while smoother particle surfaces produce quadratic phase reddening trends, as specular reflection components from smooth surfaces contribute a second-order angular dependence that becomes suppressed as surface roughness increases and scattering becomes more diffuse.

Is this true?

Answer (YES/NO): YES